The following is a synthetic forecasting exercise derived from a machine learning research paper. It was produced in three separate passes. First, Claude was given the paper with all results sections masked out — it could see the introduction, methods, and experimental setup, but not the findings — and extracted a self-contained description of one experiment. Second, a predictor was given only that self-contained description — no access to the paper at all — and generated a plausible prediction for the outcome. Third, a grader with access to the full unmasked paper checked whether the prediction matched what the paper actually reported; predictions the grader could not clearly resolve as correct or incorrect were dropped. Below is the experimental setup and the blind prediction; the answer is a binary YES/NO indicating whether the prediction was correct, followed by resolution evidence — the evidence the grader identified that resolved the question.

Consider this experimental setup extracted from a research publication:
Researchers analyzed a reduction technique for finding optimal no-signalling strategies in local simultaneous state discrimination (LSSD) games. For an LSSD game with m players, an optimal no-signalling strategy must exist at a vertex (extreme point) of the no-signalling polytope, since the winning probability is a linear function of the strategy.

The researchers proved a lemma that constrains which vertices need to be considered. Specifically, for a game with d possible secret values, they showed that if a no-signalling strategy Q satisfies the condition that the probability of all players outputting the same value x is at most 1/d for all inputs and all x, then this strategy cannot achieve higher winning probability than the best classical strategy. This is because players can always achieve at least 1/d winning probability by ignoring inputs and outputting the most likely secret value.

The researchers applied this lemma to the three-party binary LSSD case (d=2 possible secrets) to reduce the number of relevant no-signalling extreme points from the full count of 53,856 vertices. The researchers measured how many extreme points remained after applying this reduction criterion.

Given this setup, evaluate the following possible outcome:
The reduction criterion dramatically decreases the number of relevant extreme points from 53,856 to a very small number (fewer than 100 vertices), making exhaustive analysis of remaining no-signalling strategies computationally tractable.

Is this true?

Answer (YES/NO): NO